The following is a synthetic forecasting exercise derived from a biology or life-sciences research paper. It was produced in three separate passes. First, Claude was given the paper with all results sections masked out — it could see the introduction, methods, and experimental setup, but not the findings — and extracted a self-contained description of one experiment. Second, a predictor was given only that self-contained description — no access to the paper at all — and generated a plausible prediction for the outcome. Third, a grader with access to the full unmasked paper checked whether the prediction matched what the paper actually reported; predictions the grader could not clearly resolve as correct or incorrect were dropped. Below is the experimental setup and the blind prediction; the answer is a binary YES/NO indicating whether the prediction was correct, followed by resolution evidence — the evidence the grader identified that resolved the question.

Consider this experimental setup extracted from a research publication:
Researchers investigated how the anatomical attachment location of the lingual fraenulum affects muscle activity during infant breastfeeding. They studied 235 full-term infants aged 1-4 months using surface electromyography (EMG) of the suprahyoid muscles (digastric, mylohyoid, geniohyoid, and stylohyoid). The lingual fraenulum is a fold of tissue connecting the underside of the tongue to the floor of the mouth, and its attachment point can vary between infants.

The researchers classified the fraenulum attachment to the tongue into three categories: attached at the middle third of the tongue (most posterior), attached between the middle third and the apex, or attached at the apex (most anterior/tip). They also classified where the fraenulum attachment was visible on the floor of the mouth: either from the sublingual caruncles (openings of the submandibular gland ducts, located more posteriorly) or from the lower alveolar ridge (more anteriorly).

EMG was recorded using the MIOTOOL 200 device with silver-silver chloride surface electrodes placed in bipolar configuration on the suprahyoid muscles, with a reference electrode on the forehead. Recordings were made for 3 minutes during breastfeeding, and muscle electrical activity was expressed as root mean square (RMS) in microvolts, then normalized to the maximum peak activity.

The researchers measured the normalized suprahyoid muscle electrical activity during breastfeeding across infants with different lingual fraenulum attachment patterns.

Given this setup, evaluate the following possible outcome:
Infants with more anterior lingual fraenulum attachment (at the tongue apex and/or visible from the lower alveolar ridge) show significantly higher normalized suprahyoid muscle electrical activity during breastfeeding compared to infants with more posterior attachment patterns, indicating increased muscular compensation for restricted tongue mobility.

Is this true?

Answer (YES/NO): NO